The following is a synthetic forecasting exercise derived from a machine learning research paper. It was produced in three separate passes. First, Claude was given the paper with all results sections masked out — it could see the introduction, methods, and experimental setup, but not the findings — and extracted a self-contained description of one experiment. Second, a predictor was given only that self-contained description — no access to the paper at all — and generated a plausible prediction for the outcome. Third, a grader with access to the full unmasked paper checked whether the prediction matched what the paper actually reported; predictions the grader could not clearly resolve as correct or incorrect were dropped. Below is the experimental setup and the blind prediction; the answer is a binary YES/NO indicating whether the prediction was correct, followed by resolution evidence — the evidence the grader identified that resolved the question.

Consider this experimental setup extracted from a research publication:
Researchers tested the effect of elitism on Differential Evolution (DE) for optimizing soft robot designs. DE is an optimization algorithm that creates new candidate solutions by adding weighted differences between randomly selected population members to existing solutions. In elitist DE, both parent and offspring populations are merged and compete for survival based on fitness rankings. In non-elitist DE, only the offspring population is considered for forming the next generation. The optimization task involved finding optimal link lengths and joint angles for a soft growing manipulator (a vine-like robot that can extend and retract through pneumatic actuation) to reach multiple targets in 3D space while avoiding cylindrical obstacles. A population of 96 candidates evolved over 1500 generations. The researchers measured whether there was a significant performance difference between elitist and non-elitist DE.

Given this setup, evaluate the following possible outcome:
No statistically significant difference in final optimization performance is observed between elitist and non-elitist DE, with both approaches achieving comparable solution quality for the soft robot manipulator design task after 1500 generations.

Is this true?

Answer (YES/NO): NO